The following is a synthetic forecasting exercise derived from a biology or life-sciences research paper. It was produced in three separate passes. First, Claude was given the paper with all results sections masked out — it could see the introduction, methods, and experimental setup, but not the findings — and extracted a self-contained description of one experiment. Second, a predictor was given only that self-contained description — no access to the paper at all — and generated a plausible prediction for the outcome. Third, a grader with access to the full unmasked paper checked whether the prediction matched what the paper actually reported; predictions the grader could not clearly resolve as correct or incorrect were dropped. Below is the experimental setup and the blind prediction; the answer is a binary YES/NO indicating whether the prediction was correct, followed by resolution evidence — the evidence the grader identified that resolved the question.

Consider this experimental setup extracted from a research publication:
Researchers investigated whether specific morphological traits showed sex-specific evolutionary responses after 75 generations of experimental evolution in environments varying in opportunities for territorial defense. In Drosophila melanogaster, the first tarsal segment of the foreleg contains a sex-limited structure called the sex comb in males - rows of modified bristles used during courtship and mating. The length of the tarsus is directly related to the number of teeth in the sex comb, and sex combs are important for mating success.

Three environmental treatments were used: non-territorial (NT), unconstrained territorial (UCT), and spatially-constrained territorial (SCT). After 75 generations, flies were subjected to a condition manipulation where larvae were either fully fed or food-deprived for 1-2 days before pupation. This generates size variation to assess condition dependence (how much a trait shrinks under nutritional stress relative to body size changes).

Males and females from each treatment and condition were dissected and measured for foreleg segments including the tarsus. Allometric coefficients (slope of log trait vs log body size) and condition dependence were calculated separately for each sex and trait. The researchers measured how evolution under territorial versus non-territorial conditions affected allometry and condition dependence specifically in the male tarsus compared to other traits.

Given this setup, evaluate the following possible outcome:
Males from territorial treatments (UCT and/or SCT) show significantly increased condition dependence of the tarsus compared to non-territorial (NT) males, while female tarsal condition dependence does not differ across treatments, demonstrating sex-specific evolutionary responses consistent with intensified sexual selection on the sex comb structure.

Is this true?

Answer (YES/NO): NO